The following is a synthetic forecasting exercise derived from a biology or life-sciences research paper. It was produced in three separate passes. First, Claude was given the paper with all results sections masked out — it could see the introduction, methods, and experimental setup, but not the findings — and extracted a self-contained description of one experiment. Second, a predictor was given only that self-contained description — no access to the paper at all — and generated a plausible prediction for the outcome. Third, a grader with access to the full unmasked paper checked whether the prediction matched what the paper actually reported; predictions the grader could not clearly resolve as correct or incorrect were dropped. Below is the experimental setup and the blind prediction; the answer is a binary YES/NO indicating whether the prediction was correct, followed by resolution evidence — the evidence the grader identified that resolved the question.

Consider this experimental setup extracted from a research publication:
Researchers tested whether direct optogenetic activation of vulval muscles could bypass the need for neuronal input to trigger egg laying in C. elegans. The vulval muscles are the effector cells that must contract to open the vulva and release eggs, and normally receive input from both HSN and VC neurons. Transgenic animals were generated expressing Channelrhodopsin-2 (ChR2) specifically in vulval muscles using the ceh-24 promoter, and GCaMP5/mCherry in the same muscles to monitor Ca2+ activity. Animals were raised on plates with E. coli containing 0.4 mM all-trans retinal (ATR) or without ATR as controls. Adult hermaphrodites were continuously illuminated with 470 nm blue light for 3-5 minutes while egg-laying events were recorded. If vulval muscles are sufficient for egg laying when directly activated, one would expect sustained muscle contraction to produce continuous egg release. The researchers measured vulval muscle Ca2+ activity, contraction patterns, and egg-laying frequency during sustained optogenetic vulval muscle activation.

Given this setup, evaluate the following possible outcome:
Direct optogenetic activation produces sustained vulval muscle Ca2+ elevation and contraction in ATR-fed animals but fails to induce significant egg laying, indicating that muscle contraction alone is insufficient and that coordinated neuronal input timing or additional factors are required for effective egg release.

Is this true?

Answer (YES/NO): NO